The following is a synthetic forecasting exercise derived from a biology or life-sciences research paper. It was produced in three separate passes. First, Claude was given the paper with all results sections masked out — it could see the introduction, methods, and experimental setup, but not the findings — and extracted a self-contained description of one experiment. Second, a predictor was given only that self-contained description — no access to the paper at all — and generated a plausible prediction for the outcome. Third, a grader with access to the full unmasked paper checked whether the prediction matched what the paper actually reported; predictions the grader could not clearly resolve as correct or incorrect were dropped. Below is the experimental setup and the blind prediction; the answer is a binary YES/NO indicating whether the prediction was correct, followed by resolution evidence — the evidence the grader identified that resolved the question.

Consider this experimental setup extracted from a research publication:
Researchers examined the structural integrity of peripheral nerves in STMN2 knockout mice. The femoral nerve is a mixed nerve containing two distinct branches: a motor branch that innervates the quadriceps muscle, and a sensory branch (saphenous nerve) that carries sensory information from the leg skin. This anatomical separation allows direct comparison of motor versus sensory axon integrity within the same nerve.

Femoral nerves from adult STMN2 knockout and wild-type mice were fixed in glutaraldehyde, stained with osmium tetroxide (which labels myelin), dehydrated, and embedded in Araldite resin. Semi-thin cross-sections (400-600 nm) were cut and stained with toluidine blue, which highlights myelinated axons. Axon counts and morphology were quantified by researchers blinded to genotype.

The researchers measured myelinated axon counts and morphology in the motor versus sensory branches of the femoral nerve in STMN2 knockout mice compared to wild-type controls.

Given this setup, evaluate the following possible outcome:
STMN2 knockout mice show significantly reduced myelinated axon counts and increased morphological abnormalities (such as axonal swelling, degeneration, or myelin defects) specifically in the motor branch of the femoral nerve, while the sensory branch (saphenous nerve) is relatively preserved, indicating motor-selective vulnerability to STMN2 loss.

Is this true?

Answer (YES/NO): NO